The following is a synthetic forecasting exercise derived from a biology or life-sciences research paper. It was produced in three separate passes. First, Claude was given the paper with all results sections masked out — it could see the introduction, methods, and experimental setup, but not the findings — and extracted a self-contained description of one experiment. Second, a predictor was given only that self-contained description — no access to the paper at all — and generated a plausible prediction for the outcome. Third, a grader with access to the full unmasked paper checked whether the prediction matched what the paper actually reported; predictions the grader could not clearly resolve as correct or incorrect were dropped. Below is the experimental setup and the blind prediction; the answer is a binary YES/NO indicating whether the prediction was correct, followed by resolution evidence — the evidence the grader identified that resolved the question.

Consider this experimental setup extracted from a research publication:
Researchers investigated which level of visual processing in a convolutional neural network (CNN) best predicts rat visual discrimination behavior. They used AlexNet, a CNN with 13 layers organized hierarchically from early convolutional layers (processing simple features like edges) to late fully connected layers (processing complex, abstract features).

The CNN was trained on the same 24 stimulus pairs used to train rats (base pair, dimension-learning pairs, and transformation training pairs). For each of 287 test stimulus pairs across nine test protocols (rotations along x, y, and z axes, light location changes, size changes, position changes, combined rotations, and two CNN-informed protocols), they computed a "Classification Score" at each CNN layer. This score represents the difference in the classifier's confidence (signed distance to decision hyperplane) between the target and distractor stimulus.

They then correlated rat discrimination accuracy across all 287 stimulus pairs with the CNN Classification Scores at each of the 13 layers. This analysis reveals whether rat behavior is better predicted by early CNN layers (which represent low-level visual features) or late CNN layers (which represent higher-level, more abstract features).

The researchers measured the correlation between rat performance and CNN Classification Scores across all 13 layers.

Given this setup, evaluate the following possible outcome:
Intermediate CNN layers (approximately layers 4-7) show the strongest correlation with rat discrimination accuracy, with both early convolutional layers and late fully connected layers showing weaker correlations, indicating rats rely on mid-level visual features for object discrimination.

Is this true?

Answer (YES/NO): NO